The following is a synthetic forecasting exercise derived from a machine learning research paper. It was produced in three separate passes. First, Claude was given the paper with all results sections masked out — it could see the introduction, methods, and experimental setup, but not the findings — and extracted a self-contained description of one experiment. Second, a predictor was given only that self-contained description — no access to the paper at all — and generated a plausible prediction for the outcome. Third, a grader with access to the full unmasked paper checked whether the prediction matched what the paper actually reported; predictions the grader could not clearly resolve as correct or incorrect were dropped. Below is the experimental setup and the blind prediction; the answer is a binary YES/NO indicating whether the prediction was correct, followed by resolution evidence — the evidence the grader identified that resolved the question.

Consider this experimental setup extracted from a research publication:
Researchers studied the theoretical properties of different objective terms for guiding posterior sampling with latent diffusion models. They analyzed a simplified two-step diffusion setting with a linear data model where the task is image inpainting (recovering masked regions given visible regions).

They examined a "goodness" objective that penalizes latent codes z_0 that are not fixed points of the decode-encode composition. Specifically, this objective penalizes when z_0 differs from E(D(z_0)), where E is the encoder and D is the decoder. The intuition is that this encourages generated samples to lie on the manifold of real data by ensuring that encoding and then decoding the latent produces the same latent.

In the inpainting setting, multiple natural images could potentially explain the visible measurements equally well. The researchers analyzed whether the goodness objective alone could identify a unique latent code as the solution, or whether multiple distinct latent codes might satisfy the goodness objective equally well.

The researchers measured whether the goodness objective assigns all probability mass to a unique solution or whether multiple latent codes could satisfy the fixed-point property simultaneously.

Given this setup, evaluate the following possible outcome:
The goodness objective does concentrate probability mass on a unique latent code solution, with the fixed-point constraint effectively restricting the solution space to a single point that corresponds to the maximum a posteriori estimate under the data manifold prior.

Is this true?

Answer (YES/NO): NO